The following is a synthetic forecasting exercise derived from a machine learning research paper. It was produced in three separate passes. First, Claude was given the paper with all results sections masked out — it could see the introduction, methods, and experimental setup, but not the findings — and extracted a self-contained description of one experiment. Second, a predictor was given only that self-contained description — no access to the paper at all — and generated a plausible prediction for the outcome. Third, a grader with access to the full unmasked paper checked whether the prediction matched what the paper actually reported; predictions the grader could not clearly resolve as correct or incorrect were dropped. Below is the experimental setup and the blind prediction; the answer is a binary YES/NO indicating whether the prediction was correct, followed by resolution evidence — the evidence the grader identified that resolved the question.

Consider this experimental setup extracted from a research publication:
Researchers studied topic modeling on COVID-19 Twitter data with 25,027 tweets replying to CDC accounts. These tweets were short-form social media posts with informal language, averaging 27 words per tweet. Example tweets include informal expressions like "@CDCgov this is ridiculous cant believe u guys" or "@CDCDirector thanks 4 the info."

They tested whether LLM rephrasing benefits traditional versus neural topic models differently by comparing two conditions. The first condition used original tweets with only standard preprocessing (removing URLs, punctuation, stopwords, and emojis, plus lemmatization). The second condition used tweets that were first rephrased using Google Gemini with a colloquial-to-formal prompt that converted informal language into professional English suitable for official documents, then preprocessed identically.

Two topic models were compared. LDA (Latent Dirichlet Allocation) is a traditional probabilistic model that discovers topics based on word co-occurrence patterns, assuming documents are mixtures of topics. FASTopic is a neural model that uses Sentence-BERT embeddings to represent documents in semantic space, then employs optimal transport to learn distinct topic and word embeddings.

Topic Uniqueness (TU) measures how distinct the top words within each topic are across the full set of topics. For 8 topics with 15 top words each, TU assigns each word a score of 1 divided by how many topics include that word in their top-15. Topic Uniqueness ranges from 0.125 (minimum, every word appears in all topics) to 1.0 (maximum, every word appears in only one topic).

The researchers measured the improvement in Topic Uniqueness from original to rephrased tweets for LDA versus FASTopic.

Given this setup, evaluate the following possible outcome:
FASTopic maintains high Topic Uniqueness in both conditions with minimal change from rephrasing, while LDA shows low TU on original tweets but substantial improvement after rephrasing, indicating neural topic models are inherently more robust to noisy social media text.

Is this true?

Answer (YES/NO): NO